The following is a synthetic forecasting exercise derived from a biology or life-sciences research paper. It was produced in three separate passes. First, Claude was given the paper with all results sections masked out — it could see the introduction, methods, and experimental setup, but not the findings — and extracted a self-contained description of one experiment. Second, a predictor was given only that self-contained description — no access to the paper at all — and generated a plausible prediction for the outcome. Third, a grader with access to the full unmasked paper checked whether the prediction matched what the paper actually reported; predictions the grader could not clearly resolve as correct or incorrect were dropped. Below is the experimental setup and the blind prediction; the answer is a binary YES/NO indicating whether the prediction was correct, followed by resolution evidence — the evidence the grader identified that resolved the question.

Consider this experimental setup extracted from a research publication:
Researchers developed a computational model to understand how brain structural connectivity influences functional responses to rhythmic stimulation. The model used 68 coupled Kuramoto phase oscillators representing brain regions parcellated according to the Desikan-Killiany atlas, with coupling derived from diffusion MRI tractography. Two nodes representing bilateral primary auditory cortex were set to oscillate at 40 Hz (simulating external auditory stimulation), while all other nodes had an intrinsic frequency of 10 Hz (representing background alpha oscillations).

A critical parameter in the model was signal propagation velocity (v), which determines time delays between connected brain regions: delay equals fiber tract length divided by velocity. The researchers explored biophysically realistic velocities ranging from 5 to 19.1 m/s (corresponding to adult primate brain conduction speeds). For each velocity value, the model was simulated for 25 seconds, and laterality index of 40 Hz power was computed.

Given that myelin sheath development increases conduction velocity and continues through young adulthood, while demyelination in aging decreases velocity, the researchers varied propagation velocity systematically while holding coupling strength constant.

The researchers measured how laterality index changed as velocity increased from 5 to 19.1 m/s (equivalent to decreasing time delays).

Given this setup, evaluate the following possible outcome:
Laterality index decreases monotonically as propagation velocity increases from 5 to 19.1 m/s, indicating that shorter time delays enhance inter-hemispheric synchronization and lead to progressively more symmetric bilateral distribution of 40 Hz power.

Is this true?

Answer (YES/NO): NO